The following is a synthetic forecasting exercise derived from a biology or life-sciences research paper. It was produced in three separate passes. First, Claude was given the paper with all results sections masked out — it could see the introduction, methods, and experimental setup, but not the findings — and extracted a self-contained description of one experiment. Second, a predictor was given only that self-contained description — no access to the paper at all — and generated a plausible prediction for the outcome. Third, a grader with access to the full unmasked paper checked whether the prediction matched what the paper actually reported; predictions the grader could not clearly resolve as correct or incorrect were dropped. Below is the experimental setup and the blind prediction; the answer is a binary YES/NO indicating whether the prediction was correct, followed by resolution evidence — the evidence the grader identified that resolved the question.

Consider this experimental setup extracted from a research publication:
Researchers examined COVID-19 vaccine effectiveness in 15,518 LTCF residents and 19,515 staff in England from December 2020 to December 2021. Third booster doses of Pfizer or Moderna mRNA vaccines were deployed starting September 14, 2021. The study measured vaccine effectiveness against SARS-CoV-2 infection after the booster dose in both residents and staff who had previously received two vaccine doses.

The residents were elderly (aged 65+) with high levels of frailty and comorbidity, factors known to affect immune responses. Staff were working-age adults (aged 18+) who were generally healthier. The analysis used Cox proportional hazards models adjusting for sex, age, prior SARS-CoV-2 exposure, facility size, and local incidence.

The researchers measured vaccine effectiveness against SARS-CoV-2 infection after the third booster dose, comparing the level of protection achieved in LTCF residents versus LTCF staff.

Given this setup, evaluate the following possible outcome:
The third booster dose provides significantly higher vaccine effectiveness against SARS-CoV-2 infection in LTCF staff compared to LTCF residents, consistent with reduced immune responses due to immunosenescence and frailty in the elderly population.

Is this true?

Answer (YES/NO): NO